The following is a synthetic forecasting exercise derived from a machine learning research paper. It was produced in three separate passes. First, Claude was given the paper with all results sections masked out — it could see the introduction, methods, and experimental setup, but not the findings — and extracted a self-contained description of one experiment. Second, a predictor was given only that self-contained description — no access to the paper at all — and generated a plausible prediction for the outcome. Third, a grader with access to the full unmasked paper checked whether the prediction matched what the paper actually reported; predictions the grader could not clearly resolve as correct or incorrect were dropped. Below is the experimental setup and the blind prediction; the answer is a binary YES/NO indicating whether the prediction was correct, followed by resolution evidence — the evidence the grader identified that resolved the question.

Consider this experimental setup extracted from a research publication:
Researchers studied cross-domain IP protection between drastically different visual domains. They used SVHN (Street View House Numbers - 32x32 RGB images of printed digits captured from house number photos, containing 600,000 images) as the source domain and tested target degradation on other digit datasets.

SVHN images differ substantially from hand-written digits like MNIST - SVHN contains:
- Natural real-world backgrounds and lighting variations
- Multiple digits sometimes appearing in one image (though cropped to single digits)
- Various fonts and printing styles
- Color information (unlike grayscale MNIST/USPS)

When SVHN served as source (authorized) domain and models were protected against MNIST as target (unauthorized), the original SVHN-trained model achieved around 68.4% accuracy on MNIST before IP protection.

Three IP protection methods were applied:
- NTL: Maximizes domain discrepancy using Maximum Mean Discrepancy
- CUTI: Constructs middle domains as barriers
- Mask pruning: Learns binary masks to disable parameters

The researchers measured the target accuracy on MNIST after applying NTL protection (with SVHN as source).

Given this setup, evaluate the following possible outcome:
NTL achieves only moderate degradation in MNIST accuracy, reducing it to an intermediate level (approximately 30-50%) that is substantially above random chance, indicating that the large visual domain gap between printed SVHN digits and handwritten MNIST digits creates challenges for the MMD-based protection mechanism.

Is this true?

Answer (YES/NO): NO